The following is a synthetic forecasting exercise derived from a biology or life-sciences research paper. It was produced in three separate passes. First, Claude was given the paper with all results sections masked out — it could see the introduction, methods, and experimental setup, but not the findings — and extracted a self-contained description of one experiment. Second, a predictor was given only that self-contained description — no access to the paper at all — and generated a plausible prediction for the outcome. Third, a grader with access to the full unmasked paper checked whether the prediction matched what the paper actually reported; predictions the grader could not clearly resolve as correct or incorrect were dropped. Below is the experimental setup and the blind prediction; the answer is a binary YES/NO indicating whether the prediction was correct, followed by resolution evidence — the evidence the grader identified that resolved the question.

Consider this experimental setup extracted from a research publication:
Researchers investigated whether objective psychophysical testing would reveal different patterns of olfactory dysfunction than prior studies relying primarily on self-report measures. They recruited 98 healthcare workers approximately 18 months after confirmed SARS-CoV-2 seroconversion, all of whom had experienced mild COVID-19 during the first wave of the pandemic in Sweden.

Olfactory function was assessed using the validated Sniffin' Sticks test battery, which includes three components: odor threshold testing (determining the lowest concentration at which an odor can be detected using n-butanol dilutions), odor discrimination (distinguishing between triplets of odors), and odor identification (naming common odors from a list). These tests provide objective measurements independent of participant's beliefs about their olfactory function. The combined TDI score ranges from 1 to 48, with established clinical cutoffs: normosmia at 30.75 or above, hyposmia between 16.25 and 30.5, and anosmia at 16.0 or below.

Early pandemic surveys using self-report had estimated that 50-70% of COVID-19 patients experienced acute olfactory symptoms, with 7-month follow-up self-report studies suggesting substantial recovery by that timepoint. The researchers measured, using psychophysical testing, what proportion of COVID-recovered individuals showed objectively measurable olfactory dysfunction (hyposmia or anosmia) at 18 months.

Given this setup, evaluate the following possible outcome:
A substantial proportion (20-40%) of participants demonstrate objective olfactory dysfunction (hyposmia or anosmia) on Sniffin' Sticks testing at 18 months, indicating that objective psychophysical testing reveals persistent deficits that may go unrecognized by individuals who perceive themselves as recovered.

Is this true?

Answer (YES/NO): YES